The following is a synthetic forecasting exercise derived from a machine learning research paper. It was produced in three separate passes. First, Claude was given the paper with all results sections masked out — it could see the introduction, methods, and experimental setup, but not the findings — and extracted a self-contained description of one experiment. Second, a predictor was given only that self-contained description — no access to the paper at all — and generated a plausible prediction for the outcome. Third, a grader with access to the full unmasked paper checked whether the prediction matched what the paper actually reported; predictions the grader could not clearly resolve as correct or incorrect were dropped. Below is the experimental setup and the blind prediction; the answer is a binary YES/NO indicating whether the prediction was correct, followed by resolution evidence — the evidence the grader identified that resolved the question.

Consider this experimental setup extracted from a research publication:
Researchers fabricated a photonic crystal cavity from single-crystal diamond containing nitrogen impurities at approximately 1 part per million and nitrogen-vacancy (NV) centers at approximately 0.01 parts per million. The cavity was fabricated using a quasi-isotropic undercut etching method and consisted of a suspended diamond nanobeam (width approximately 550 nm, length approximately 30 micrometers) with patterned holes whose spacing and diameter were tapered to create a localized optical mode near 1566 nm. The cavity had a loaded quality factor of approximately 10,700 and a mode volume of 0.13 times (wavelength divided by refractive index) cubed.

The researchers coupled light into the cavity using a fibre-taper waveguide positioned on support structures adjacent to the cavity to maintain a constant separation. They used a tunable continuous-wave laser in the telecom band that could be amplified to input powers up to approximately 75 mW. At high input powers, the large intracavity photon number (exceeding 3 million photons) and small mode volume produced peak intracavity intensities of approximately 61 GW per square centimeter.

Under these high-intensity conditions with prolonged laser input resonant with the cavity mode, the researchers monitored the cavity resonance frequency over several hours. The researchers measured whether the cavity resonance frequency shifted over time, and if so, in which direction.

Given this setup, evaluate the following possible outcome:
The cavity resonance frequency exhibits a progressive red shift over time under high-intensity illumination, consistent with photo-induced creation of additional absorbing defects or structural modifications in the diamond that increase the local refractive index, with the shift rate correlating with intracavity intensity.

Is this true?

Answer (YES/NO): NO